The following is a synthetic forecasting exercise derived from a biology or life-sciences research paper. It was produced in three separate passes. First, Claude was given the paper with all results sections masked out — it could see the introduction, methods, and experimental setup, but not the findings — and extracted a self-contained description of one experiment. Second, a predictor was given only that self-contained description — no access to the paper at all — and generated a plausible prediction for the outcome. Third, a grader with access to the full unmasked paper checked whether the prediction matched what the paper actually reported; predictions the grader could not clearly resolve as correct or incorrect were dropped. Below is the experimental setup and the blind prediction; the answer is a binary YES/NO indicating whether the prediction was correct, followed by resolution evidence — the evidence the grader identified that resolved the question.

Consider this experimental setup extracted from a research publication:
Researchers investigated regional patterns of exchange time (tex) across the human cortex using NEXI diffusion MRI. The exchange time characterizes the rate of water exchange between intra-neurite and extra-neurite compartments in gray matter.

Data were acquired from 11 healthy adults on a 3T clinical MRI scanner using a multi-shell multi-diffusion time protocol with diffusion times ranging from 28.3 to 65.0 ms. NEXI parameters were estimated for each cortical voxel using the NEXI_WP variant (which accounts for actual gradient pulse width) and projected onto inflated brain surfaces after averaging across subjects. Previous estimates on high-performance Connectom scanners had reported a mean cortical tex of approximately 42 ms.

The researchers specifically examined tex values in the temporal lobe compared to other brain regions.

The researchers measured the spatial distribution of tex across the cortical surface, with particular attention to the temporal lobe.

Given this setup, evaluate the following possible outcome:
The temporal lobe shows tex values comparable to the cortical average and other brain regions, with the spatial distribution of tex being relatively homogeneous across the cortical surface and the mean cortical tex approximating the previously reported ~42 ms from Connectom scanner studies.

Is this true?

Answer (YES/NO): NO